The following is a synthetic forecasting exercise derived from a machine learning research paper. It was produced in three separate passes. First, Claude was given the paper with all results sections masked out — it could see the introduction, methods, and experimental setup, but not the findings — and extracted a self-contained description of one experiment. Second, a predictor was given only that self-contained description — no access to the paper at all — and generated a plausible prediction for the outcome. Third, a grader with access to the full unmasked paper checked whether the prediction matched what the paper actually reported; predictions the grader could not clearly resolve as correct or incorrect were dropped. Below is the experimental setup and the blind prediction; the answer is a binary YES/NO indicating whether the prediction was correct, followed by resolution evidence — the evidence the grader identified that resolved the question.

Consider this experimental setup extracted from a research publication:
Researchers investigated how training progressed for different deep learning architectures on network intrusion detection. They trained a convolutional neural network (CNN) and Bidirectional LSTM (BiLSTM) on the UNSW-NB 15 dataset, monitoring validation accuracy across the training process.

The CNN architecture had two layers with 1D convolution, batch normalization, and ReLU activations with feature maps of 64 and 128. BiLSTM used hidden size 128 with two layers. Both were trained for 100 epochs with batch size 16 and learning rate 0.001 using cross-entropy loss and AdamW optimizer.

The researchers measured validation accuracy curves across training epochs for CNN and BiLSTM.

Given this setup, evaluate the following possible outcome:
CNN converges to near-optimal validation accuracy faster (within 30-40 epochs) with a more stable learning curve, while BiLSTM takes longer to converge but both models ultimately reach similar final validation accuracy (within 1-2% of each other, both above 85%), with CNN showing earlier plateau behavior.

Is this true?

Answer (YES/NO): NO